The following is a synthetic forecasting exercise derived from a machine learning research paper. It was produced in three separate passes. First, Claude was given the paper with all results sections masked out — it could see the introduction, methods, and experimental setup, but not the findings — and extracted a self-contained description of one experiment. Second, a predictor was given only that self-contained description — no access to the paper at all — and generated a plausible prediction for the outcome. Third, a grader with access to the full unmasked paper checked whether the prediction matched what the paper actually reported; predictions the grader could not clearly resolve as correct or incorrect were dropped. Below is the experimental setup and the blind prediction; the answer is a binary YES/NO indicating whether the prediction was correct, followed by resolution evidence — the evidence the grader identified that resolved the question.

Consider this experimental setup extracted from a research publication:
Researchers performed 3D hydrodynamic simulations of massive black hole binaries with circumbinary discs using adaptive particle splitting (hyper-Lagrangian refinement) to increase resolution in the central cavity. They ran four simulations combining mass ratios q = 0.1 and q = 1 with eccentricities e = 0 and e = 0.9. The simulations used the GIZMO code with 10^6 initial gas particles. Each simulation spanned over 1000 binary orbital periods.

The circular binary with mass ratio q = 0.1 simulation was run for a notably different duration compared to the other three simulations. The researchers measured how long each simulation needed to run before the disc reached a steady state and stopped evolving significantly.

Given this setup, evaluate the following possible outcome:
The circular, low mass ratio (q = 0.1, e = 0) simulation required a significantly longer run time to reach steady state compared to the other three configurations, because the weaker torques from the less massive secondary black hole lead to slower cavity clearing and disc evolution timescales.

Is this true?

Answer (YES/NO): NO